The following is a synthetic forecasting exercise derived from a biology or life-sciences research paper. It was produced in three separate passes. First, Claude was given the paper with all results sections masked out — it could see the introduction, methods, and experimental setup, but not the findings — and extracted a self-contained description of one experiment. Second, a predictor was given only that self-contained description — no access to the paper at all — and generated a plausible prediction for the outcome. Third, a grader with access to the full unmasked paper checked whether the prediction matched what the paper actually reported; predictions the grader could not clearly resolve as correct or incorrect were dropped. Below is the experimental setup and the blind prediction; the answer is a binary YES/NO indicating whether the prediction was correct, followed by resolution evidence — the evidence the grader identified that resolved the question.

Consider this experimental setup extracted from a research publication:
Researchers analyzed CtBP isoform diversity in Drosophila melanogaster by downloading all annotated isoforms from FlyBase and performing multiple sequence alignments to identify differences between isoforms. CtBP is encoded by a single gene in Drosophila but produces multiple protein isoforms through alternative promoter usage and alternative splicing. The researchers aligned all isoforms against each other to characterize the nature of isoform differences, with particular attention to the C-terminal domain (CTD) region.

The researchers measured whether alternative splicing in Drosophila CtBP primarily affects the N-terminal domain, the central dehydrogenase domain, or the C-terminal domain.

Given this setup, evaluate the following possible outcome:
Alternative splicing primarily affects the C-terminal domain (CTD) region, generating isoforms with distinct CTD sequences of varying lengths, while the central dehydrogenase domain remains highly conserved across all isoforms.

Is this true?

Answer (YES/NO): YES